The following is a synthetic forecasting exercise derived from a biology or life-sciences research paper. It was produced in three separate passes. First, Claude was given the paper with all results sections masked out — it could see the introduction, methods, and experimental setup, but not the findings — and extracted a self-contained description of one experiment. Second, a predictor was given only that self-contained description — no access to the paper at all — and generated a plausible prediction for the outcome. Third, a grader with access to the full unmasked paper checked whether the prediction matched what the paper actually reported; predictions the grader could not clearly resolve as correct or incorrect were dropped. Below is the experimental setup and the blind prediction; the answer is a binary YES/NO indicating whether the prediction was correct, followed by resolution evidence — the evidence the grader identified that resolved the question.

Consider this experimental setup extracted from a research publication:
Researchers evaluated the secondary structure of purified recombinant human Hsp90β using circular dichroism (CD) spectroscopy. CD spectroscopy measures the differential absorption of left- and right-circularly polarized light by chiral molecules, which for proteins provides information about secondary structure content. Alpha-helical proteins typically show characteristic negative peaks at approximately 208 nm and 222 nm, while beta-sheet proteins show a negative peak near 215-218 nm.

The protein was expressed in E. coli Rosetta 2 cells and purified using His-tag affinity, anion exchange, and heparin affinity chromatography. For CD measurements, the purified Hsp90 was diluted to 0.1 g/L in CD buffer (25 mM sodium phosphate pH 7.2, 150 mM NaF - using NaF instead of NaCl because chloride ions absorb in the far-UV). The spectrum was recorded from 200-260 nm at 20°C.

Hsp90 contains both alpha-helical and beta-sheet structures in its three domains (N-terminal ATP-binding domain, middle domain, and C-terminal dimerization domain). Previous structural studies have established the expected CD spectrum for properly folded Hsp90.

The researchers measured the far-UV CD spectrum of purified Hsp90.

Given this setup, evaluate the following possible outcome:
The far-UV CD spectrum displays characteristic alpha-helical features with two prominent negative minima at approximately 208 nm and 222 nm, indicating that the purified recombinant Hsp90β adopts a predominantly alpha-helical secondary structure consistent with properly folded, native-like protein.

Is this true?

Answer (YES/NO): YES